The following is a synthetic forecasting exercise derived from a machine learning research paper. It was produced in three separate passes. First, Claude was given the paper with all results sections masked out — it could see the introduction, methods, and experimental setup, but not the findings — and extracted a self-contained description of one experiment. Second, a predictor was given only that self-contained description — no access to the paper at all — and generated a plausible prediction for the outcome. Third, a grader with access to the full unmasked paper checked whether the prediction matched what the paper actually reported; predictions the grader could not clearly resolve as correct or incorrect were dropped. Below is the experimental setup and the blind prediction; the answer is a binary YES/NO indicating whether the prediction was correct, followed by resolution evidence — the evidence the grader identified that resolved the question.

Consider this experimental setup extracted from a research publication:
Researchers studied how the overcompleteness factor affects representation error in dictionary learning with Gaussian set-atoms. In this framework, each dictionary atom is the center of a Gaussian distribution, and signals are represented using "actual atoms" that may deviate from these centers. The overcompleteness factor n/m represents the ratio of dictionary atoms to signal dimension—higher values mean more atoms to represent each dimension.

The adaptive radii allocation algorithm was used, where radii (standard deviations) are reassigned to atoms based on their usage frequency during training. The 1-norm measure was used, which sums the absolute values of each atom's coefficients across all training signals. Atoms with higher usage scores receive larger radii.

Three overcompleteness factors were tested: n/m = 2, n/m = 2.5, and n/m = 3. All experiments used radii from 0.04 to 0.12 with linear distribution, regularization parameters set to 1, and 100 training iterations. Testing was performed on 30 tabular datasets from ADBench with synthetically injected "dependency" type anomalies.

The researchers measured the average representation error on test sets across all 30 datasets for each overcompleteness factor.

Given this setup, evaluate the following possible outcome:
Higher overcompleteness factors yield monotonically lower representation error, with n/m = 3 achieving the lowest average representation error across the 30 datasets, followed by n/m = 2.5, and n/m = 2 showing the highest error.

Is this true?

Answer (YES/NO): YES